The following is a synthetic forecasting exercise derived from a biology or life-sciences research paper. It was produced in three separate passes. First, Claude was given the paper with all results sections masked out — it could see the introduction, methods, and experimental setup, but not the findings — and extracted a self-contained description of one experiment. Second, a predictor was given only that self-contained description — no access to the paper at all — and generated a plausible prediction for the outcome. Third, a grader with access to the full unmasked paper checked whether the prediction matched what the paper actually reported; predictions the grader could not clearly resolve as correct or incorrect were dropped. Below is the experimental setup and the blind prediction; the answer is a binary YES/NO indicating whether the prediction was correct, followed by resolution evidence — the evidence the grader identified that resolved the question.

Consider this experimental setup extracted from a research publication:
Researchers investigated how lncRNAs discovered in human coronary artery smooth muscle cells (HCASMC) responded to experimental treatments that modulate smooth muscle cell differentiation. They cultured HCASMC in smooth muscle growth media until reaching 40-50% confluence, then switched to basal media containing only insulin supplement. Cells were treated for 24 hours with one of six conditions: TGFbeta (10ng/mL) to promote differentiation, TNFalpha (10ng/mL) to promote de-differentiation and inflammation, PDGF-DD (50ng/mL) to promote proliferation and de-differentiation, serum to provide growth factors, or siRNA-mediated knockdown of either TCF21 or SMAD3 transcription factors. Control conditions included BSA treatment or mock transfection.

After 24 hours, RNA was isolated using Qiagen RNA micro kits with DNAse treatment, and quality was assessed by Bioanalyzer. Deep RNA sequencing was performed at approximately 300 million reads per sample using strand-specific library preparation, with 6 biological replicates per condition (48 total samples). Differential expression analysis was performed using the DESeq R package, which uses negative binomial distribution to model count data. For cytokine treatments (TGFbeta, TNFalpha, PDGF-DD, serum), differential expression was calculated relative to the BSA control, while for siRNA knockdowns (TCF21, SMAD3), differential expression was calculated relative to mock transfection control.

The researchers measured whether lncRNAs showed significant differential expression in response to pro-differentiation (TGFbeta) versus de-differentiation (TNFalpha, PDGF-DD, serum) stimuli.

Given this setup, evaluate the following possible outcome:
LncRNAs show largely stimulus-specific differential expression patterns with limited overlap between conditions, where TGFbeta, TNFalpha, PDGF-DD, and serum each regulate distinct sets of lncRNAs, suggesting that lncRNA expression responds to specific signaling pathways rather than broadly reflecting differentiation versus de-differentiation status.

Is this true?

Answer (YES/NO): NO